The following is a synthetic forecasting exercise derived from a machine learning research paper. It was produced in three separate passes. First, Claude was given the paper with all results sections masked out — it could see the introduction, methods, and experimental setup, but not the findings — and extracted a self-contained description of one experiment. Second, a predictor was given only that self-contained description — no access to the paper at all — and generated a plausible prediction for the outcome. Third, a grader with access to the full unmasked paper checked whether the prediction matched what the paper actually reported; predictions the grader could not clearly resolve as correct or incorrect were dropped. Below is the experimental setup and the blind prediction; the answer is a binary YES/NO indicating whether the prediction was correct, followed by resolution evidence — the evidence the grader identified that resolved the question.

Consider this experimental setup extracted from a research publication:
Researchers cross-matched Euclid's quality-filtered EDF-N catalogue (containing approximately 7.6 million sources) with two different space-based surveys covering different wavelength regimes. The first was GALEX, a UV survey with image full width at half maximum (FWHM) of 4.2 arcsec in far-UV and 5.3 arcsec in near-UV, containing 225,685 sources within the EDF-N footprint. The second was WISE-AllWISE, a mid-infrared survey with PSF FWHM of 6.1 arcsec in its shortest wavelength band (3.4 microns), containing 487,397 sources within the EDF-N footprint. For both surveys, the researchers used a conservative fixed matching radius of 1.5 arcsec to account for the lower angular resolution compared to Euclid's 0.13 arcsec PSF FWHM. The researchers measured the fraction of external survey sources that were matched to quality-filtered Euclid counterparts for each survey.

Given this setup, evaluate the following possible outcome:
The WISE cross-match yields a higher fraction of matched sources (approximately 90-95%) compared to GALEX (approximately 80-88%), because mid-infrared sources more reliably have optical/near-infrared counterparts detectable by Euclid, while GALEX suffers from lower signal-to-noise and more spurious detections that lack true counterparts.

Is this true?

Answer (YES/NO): NO